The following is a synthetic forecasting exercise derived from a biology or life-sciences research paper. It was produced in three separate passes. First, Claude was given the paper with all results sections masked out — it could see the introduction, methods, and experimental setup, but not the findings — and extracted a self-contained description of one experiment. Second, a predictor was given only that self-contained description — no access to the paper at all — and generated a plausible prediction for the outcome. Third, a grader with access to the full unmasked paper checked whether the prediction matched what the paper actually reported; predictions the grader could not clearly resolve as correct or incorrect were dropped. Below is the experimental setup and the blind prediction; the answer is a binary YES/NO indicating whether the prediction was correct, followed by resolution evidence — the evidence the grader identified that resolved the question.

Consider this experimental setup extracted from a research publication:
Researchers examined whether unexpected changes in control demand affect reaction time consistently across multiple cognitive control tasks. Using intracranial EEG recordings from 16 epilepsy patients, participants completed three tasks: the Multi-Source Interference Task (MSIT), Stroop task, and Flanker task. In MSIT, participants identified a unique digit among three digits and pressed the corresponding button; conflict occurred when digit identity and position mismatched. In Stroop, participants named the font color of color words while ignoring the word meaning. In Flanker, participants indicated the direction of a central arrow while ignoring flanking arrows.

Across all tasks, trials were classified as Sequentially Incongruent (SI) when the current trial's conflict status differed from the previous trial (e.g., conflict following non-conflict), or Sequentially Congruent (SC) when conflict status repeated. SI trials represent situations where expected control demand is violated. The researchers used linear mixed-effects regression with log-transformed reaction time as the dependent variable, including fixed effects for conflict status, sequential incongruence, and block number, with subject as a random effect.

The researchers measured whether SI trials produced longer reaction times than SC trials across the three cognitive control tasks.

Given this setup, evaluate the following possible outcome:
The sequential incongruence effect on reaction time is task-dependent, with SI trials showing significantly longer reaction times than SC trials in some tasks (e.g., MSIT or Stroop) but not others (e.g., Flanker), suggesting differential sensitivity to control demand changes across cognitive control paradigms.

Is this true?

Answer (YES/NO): NO